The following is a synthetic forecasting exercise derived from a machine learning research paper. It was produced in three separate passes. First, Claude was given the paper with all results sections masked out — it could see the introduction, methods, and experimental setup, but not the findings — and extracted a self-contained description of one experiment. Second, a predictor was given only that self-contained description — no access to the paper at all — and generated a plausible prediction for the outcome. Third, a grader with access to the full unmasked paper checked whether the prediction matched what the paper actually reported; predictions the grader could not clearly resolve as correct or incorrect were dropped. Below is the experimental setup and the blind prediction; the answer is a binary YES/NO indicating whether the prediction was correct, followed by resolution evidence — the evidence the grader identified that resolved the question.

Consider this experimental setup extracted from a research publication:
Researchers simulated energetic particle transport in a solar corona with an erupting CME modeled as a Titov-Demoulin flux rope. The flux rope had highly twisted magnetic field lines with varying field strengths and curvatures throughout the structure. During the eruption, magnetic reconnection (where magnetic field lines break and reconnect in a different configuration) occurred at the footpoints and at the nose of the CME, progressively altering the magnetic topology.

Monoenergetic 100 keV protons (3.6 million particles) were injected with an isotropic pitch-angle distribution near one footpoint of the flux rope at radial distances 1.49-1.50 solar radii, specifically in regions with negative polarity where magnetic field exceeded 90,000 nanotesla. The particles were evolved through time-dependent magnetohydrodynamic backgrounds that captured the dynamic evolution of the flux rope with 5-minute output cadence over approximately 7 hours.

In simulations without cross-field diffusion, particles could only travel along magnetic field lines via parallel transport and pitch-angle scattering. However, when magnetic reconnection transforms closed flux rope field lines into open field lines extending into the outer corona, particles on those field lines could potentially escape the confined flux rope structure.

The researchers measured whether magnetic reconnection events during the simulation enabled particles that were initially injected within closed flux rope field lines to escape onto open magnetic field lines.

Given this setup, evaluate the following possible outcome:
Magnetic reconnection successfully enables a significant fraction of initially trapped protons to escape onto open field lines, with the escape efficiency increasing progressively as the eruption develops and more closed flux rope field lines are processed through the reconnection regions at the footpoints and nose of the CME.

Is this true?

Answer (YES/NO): NO